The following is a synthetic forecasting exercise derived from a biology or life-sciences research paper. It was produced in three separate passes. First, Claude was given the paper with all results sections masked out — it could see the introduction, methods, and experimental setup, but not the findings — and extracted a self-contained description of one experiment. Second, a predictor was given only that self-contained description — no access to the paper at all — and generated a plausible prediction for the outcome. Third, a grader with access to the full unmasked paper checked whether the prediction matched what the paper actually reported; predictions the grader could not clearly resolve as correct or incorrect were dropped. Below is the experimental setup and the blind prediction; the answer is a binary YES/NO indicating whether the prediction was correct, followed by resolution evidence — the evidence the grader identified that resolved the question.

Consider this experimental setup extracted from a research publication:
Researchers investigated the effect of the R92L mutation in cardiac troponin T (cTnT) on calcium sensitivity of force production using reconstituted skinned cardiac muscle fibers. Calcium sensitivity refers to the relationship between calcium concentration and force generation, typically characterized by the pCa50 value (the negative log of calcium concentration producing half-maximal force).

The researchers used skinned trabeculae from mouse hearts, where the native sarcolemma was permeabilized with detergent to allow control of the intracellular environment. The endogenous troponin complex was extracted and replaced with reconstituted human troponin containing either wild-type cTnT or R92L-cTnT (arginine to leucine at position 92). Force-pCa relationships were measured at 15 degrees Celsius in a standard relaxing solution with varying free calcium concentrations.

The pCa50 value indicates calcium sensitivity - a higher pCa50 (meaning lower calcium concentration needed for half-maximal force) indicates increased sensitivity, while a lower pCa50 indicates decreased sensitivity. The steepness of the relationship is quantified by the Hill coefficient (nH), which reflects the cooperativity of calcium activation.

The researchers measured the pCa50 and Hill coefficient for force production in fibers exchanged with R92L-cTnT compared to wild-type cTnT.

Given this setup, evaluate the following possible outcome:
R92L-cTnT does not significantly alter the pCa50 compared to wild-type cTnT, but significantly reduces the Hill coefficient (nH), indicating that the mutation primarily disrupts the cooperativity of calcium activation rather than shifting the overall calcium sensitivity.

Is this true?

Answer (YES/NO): NO